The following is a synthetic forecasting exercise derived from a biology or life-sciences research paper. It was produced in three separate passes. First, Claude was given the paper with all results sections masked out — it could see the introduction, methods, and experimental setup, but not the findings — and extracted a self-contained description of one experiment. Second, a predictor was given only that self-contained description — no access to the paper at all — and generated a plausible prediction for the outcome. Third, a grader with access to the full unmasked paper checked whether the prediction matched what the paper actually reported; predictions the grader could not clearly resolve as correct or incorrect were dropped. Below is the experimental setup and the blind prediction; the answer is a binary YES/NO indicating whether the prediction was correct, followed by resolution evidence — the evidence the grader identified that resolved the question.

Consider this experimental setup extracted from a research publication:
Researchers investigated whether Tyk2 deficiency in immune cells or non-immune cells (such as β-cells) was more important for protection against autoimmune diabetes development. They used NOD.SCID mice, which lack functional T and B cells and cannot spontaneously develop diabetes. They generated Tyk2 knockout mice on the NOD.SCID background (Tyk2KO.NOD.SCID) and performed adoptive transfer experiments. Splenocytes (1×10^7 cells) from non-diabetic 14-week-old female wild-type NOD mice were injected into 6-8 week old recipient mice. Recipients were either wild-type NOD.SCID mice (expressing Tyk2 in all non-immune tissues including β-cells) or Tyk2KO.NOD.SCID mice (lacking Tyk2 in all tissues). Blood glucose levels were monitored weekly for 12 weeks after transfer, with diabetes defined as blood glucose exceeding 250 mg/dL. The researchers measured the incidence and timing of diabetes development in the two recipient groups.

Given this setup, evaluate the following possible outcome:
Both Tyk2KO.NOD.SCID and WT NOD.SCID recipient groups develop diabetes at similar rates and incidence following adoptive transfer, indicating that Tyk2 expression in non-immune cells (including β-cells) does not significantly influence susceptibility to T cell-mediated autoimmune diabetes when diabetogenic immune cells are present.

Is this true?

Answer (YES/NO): NO